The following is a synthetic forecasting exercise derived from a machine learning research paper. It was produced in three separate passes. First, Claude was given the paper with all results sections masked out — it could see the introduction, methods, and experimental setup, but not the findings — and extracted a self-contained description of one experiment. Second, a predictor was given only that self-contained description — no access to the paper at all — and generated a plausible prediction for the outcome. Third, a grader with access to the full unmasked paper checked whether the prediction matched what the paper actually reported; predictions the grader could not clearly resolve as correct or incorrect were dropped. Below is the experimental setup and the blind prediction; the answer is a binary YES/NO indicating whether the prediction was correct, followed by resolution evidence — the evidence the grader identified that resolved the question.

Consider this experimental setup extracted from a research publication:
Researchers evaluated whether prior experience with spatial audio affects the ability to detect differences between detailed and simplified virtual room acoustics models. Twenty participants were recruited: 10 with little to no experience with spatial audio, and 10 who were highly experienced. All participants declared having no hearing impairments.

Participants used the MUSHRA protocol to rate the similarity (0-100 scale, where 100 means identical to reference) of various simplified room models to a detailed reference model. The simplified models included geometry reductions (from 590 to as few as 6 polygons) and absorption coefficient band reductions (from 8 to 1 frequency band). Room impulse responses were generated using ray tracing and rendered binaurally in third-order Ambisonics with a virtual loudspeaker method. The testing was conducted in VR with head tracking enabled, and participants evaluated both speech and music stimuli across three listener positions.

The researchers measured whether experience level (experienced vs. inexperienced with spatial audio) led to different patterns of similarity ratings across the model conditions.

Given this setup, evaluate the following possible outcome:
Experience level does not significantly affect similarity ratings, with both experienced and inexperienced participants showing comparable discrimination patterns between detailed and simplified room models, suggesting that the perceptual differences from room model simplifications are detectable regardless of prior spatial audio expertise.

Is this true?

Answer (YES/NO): YES